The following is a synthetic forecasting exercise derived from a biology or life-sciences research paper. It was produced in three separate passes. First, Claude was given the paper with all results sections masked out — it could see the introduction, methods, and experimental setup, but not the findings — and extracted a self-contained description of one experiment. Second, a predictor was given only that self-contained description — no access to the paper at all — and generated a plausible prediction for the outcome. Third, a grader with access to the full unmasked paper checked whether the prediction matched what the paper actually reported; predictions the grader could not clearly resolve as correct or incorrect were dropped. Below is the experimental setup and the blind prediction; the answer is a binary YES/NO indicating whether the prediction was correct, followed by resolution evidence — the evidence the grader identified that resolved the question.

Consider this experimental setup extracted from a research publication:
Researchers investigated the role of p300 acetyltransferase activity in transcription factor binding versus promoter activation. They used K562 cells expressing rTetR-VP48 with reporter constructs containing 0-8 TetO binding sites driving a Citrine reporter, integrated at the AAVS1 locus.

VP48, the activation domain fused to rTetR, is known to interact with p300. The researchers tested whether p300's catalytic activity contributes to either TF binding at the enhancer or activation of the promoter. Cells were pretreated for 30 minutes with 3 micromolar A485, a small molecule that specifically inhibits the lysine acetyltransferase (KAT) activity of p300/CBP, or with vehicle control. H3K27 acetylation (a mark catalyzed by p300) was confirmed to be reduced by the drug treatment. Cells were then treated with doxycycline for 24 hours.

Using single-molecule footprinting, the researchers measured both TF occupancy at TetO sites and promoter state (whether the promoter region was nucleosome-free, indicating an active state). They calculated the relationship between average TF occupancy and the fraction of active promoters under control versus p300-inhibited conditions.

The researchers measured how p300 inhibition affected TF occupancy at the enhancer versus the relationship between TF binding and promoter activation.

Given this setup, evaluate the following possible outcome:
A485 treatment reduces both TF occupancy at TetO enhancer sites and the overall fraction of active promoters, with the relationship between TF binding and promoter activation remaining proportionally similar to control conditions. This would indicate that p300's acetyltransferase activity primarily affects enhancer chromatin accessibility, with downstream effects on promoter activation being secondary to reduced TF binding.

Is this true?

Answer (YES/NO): NO